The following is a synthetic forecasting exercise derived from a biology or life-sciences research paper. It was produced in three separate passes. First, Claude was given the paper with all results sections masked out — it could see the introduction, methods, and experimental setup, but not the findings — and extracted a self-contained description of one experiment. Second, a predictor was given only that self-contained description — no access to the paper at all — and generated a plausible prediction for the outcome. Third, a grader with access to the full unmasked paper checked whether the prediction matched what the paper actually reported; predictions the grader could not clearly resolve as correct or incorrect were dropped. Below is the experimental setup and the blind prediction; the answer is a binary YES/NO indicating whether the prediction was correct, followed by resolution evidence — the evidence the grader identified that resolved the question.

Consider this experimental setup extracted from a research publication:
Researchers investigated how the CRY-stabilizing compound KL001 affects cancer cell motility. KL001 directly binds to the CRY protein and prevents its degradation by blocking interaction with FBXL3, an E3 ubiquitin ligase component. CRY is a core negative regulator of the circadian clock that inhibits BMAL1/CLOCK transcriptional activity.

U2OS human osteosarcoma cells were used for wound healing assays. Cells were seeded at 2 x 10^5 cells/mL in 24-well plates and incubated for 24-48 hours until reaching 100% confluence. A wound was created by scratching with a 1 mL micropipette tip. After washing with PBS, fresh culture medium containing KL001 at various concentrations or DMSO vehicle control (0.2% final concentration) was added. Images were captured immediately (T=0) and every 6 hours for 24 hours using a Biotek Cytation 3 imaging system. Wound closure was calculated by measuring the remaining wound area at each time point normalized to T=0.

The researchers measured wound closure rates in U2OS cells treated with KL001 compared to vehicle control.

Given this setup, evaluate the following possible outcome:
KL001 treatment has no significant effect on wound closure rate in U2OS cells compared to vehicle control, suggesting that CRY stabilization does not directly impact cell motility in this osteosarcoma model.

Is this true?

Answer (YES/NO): NO